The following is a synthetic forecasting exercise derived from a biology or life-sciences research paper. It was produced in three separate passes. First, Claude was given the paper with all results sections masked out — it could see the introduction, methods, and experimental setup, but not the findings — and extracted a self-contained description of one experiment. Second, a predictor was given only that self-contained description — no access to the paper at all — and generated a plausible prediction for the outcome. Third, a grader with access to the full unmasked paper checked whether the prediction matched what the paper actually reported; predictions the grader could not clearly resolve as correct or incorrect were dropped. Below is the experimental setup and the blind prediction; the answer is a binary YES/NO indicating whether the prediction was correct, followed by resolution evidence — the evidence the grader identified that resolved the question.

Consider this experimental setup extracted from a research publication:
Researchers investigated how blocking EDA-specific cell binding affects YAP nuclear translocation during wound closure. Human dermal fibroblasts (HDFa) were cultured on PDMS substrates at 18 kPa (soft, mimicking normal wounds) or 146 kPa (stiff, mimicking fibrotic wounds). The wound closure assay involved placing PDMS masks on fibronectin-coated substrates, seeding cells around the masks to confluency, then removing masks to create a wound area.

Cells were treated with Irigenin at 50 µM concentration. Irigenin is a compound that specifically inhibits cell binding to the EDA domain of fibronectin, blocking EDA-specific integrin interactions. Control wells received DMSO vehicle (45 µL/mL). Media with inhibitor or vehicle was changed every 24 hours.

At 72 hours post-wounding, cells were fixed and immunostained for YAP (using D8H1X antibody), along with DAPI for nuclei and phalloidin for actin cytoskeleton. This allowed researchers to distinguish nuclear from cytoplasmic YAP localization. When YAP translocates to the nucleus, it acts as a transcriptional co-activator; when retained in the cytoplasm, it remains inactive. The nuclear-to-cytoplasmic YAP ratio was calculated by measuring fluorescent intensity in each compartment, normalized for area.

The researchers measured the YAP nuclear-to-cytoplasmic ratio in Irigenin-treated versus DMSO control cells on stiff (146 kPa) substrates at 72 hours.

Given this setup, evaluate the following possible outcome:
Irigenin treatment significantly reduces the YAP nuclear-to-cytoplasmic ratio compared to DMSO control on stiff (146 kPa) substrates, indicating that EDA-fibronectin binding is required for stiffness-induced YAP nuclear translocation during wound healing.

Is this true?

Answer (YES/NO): NO